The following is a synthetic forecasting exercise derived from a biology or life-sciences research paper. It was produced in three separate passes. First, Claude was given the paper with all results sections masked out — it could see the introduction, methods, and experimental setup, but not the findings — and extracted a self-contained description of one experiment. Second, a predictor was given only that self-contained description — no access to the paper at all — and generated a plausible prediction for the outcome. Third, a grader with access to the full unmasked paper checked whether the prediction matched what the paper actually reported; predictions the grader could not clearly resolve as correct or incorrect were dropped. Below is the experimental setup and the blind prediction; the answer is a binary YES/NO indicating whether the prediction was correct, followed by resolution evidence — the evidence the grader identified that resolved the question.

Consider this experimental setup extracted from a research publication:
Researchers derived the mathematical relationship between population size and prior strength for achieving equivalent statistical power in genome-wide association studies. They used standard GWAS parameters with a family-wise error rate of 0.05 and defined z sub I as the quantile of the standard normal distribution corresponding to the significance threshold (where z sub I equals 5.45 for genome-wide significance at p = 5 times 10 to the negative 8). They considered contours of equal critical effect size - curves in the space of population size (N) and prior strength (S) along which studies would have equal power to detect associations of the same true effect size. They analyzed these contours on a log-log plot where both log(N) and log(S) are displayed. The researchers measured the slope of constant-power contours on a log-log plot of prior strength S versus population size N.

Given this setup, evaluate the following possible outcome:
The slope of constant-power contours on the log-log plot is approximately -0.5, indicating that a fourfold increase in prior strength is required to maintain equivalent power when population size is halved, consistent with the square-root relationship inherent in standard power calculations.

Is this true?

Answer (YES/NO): NO